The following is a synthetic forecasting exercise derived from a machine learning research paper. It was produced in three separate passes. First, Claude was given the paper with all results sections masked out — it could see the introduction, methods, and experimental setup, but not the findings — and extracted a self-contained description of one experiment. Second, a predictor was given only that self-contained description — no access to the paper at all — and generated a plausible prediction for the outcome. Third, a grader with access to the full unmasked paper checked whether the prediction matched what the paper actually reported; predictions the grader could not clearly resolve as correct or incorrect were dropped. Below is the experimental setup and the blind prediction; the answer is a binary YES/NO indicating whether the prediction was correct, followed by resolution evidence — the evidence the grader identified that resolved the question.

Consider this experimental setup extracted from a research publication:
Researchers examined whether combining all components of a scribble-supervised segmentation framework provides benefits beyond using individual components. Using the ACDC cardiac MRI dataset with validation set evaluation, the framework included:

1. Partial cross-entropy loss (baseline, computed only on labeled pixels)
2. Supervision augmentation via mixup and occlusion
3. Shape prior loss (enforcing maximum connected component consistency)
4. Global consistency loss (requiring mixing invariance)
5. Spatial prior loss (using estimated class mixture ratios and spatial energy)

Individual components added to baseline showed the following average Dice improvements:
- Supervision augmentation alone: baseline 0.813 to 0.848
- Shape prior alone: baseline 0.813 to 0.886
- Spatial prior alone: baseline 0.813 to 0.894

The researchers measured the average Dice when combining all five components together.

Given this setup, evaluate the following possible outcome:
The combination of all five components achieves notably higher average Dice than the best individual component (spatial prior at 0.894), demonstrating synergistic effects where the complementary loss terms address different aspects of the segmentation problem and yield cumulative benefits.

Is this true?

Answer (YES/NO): NO